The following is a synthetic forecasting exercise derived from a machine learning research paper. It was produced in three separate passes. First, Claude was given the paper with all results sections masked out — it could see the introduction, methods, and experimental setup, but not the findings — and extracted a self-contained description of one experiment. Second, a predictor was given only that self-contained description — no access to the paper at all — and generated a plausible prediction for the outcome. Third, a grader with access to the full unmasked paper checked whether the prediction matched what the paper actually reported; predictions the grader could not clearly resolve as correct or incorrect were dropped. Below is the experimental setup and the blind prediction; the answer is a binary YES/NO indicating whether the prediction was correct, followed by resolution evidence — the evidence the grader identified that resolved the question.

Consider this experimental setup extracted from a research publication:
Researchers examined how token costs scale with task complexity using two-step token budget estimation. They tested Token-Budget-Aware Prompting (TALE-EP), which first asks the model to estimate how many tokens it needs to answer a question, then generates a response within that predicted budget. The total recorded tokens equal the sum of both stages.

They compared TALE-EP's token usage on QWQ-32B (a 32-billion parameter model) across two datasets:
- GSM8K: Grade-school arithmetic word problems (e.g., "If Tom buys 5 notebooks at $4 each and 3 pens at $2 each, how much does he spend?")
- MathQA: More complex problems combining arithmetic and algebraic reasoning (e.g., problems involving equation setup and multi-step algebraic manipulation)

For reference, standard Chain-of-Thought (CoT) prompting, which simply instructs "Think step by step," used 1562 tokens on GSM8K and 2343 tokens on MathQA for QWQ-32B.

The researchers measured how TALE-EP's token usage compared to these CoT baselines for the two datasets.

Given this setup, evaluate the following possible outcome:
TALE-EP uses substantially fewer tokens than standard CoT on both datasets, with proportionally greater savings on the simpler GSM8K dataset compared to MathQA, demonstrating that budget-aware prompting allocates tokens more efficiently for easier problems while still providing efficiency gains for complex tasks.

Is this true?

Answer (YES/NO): NO